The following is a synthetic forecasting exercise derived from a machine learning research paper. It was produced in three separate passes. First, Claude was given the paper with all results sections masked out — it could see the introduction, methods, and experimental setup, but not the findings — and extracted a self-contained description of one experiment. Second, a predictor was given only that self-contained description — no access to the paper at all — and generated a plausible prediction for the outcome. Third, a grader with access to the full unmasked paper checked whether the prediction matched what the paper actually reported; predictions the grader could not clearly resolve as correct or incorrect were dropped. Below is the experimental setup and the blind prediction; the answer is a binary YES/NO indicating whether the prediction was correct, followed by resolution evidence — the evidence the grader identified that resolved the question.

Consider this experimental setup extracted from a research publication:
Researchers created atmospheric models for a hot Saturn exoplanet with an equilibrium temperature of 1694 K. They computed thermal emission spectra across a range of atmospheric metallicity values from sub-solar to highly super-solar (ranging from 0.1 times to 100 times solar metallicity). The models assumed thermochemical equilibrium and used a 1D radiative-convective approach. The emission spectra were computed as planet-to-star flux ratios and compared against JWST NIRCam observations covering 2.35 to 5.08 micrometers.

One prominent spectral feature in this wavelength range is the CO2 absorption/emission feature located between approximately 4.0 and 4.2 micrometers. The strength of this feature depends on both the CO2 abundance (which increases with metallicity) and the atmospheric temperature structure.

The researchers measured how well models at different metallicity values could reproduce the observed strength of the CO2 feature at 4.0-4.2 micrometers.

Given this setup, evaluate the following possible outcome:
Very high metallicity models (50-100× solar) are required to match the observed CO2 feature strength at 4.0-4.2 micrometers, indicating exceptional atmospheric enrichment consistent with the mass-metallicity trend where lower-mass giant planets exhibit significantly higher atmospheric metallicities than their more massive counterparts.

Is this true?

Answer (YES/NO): NO